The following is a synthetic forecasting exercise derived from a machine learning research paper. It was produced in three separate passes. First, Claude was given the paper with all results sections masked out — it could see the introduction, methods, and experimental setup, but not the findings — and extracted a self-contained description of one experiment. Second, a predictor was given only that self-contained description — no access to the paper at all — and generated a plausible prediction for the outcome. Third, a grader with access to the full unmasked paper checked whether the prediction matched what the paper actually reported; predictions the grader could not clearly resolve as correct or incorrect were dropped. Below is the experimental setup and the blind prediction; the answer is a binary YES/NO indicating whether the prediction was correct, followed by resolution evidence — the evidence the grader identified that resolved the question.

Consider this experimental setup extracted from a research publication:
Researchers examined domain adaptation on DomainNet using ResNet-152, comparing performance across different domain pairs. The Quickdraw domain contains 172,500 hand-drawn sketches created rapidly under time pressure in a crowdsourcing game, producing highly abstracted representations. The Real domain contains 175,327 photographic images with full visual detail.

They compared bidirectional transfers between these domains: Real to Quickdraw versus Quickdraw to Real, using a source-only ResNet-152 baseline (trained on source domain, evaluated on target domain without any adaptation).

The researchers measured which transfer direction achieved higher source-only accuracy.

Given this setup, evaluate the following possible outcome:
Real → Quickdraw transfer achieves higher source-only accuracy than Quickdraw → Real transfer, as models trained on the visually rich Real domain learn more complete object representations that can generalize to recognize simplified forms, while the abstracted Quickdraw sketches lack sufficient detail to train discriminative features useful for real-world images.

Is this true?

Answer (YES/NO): NO